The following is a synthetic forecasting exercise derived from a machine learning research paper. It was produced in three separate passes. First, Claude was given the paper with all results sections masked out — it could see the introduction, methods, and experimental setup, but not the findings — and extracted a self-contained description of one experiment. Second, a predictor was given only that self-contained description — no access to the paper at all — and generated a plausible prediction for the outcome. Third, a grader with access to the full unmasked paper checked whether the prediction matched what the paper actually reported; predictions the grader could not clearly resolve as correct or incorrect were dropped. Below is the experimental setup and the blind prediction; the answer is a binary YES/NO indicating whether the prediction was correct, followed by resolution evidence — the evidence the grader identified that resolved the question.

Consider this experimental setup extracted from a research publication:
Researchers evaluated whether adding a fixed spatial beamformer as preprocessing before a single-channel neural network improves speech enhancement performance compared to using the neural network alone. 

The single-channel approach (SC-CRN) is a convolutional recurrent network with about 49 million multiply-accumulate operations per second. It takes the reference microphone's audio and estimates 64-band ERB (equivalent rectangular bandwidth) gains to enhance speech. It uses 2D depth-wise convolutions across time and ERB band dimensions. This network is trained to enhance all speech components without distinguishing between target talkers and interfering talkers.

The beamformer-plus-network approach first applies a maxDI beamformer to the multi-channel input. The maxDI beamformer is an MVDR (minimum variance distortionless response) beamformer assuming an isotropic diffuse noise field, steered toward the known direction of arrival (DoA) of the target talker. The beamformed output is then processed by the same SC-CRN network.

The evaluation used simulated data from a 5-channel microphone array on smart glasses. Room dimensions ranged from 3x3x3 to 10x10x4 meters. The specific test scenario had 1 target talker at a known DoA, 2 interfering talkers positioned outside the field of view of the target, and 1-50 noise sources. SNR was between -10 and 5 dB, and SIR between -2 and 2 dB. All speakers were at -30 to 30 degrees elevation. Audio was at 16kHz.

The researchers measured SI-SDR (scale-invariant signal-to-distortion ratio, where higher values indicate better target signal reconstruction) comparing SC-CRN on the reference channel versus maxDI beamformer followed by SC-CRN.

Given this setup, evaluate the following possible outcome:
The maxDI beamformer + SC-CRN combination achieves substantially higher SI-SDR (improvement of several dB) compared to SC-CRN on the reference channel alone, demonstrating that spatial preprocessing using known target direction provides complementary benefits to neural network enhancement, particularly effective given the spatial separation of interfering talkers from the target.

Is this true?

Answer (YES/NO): YES